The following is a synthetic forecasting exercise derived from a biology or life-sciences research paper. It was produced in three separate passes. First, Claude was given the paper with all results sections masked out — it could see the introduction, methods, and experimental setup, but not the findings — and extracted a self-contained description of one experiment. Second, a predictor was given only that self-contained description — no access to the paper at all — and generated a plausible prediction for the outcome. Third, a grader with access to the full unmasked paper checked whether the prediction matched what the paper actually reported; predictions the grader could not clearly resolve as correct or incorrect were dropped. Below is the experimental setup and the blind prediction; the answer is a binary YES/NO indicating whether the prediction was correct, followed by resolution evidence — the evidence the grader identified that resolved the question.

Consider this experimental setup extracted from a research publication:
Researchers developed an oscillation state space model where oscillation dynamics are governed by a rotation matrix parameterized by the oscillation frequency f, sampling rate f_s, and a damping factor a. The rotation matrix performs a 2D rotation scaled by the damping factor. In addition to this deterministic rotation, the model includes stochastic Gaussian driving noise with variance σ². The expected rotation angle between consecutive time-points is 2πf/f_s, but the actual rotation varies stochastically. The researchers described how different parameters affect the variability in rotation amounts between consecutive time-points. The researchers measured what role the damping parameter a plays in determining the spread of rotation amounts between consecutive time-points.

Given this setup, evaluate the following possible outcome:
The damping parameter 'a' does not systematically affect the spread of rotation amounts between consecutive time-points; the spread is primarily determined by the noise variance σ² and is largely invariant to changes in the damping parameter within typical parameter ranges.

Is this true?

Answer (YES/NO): NO